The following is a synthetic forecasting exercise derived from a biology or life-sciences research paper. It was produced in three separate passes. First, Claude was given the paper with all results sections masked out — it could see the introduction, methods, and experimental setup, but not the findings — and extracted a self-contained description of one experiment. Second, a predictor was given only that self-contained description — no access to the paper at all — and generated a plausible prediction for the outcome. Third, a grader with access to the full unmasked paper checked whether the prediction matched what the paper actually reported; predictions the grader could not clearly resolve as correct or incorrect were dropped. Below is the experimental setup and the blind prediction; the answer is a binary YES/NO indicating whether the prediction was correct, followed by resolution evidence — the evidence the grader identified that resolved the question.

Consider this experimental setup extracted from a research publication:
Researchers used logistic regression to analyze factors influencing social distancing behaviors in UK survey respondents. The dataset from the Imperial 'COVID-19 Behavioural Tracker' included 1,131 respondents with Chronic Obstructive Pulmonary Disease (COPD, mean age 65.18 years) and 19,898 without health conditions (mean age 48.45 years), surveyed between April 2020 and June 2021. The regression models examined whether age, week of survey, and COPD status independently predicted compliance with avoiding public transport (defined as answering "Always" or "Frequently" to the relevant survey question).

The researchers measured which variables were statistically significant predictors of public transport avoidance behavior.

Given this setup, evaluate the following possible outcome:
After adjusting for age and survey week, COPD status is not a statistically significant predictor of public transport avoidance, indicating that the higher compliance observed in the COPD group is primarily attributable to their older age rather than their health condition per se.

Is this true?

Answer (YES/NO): YES